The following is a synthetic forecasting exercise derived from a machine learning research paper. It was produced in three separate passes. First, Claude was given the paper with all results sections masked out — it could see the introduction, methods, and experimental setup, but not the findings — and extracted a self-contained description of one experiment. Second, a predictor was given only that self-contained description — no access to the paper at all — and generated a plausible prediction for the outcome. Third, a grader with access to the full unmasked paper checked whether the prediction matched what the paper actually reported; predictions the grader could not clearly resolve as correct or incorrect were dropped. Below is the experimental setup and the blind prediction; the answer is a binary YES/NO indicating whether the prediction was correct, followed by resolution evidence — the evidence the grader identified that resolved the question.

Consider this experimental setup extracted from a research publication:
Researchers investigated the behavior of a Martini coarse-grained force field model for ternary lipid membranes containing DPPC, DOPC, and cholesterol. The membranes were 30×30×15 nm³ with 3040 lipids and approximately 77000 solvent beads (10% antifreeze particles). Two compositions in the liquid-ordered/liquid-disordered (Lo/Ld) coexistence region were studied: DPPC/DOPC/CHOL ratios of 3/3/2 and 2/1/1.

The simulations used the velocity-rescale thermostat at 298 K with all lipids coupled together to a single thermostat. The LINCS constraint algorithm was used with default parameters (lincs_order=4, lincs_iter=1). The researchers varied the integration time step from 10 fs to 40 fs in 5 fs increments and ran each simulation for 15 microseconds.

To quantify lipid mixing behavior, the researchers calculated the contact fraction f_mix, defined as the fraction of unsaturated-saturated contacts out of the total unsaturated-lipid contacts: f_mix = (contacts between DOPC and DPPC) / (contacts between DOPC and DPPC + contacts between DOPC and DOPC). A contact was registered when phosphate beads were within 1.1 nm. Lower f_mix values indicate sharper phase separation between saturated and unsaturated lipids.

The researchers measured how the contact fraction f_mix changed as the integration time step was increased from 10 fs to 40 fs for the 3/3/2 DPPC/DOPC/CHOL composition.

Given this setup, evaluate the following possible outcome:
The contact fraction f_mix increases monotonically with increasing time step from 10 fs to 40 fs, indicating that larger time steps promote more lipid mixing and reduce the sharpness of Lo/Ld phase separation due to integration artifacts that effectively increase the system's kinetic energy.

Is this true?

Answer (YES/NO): NO